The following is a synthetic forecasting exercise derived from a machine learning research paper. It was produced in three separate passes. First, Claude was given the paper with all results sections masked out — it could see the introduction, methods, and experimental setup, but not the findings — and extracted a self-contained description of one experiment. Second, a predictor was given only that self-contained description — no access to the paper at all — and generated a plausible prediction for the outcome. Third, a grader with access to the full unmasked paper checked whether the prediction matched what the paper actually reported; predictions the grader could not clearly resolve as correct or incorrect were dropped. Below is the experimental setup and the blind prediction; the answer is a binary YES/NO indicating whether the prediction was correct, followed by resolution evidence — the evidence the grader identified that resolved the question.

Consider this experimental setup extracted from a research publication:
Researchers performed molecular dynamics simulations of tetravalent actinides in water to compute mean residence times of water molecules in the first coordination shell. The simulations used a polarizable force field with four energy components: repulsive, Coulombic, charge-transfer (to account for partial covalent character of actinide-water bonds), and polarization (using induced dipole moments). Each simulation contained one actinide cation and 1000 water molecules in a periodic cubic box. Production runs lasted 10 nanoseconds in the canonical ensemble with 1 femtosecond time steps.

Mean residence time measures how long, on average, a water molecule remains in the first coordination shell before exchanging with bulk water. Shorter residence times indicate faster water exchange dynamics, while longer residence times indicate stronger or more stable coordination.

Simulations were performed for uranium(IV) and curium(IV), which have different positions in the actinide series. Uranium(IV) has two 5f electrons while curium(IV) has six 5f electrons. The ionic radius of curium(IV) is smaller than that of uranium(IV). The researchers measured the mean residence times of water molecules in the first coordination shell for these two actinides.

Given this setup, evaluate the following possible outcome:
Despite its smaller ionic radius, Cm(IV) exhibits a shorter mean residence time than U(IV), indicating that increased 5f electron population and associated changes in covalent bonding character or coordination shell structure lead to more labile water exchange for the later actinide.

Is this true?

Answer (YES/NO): YES